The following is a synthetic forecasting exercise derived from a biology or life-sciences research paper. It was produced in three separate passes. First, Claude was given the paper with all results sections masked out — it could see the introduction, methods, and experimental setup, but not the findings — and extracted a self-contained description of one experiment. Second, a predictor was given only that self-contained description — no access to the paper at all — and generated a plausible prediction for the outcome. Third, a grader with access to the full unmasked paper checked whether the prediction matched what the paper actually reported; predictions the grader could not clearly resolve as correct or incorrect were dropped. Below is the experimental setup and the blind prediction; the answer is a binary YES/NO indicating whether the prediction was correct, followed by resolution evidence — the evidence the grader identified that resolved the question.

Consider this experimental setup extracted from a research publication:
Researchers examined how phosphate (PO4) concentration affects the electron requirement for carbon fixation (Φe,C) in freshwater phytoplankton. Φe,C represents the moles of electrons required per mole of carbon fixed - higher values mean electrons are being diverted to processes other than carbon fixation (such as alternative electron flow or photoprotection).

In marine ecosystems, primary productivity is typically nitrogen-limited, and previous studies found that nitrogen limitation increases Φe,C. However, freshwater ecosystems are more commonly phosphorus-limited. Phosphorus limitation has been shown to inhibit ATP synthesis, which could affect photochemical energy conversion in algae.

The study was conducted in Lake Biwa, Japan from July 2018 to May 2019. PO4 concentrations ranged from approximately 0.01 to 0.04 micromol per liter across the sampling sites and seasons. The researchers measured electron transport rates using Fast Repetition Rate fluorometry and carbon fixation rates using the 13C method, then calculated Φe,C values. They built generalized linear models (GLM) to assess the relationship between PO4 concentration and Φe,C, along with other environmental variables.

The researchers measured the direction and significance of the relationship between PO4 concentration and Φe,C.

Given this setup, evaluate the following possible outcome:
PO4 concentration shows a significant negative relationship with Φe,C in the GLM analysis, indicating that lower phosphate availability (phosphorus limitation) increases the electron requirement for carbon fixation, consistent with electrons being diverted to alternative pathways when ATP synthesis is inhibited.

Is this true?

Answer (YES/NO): YES